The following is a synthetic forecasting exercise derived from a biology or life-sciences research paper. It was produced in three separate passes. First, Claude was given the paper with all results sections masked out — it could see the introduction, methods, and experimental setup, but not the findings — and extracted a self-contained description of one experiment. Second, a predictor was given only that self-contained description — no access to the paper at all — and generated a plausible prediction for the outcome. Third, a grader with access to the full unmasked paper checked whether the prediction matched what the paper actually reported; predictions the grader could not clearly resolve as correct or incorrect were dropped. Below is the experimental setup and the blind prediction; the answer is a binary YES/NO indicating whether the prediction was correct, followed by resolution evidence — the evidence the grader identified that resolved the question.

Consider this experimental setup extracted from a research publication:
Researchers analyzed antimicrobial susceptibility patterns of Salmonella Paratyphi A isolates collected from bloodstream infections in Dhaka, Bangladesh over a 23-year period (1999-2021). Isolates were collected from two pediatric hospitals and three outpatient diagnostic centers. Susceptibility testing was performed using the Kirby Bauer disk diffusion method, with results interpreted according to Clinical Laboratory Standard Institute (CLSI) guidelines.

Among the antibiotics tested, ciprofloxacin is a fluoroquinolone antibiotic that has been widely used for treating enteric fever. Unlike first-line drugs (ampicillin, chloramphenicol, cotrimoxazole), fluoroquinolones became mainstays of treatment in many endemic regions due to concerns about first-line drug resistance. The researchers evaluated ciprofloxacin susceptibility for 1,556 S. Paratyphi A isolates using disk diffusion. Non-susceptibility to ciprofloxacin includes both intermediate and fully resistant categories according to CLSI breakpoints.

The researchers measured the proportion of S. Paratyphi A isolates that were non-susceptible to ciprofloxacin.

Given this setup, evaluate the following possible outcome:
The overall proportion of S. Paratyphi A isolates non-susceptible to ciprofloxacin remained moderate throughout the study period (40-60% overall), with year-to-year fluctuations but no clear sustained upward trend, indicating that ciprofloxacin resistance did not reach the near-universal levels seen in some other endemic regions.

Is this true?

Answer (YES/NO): NO